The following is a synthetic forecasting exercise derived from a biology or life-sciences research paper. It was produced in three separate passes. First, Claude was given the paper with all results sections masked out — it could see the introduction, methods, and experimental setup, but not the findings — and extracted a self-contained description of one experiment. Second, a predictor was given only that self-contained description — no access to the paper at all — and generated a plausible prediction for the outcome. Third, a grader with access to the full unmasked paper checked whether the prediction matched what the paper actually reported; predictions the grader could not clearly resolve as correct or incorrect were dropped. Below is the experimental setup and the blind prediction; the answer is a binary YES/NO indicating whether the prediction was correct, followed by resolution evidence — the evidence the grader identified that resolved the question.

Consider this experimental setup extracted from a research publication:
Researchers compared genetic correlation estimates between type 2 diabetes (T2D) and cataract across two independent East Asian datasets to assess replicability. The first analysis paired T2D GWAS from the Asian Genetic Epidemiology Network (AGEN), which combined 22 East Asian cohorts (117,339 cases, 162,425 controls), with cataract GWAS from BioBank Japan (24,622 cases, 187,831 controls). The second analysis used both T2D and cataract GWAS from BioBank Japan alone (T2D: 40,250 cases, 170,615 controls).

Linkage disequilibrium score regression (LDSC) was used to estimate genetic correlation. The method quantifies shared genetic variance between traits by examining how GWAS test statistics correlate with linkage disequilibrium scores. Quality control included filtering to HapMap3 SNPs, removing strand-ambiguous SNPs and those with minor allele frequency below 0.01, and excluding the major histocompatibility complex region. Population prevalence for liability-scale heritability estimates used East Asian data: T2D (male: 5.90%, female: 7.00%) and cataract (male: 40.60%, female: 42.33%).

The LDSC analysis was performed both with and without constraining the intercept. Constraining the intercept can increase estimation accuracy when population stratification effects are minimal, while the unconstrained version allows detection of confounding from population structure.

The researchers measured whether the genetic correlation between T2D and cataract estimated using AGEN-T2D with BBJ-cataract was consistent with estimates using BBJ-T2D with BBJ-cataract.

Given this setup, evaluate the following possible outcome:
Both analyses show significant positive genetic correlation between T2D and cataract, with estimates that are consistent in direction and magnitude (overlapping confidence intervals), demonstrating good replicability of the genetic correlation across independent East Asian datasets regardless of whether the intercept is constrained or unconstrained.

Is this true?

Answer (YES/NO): NO